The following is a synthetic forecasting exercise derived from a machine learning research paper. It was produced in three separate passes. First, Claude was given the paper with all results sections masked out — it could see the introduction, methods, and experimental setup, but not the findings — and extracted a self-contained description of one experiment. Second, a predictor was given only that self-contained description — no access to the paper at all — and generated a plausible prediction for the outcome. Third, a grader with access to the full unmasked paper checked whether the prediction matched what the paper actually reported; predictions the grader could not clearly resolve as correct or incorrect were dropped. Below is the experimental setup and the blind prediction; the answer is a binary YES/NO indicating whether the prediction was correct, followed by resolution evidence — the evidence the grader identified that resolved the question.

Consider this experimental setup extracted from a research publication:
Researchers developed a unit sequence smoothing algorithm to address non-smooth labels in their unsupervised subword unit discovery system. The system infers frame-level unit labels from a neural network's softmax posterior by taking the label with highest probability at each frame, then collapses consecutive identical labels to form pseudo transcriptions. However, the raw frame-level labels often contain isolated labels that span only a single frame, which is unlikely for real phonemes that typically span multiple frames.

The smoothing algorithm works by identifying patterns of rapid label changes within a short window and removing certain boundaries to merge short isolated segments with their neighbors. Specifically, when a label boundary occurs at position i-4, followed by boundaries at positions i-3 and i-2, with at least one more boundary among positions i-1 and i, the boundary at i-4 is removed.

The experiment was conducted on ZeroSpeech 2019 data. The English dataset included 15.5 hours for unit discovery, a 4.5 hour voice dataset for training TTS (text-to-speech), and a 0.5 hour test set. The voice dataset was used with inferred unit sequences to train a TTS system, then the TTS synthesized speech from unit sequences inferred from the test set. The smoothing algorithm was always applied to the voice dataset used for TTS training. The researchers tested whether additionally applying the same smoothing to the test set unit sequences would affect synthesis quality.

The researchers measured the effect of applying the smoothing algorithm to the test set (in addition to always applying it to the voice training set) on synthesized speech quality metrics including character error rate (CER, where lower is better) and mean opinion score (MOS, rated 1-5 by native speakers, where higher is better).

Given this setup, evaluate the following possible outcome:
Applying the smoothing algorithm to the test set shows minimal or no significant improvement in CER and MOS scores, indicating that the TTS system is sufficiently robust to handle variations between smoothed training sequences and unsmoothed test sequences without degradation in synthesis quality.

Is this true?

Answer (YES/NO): NO